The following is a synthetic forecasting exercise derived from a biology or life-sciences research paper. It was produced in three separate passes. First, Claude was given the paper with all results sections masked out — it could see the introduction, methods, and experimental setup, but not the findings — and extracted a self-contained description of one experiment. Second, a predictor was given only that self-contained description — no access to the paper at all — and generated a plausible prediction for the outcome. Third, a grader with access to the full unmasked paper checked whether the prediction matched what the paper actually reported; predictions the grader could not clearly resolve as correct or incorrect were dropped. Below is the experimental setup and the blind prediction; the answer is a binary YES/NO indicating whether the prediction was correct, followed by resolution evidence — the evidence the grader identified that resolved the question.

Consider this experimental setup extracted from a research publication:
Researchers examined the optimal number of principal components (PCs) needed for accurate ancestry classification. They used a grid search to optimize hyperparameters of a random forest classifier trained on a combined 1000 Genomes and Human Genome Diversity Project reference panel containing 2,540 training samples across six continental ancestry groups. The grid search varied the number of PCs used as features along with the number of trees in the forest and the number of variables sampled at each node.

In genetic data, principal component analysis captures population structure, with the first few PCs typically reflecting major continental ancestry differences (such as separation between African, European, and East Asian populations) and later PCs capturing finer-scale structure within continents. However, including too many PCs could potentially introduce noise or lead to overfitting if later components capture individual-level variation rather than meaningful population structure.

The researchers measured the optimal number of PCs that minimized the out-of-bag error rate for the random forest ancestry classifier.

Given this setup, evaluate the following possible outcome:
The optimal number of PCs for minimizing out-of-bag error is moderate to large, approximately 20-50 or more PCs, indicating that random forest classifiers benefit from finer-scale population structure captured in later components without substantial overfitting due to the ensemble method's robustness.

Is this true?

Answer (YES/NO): NO